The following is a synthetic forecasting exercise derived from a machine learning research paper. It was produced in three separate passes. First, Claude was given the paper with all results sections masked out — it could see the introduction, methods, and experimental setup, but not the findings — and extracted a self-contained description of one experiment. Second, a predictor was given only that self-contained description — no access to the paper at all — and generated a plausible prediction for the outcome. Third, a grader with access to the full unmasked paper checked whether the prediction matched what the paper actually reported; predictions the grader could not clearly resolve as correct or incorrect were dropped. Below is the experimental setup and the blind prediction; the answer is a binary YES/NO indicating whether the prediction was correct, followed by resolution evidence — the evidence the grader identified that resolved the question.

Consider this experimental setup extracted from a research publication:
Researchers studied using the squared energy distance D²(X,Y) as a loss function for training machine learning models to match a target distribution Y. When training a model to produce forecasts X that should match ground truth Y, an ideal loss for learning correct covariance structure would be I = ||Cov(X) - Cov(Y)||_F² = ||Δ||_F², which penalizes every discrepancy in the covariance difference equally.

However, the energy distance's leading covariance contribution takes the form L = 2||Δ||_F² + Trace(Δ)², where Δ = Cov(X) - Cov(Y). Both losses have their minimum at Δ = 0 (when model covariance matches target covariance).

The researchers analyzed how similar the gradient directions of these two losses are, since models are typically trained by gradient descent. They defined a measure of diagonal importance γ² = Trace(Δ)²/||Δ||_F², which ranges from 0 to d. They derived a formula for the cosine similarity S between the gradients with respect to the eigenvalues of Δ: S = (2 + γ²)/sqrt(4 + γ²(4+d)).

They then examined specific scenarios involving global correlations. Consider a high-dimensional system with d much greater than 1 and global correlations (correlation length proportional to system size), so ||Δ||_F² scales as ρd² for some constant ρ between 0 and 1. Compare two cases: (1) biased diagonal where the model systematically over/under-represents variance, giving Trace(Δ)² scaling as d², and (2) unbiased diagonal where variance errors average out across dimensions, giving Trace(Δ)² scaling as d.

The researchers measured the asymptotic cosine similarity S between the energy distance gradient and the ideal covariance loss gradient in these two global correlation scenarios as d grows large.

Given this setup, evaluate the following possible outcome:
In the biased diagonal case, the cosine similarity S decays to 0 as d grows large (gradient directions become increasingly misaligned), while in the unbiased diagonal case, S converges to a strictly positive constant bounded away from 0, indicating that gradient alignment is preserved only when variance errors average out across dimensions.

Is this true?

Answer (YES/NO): YES